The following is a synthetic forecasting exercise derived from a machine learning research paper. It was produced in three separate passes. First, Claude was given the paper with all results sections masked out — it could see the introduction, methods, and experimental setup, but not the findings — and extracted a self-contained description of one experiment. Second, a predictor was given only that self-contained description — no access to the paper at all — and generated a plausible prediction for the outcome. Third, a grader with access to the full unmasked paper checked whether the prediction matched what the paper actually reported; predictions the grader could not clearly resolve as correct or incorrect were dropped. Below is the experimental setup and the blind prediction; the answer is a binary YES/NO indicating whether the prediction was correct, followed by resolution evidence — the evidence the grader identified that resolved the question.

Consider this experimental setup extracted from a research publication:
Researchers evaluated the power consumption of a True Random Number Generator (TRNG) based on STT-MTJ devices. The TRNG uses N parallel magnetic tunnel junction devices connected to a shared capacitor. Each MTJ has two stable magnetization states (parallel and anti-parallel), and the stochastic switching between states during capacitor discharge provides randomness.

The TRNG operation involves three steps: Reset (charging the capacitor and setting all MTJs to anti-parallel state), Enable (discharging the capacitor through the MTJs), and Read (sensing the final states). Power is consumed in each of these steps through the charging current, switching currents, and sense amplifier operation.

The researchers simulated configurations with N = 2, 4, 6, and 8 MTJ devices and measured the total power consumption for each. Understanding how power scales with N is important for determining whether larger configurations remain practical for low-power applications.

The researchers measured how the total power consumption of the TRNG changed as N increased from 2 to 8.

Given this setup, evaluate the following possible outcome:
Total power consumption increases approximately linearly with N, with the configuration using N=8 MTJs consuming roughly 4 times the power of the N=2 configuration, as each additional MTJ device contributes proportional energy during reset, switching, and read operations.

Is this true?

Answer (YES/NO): NO